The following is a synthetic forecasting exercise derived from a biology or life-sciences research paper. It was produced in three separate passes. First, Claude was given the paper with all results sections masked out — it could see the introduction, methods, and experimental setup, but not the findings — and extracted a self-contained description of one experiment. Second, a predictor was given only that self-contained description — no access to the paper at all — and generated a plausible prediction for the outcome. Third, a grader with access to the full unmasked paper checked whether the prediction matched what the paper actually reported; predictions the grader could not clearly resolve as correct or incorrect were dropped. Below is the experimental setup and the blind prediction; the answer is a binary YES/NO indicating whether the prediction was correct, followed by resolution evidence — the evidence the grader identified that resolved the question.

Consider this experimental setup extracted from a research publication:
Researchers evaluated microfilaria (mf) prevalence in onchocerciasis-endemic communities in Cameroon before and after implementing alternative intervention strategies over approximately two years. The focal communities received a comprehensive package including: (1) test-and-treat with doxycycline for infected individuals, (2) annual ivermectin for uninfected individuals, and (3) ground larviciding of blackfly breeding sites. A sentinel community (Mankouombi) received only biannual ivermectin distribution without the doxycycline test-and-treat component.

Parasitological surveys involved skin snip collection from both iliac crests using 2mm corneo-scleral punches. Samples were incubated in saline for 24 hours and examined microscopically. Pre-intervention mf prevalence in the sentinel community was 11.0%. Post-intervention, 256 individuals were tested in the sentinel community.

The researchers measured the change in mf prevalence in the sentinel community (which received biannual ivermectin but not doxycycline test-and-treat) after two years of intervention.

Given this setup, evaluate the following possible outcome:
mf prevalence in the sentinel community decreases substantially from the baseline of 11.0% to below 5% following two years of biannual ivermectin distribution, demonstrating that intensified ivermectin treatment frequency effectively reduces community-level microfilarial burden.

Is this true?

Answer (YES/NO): NO